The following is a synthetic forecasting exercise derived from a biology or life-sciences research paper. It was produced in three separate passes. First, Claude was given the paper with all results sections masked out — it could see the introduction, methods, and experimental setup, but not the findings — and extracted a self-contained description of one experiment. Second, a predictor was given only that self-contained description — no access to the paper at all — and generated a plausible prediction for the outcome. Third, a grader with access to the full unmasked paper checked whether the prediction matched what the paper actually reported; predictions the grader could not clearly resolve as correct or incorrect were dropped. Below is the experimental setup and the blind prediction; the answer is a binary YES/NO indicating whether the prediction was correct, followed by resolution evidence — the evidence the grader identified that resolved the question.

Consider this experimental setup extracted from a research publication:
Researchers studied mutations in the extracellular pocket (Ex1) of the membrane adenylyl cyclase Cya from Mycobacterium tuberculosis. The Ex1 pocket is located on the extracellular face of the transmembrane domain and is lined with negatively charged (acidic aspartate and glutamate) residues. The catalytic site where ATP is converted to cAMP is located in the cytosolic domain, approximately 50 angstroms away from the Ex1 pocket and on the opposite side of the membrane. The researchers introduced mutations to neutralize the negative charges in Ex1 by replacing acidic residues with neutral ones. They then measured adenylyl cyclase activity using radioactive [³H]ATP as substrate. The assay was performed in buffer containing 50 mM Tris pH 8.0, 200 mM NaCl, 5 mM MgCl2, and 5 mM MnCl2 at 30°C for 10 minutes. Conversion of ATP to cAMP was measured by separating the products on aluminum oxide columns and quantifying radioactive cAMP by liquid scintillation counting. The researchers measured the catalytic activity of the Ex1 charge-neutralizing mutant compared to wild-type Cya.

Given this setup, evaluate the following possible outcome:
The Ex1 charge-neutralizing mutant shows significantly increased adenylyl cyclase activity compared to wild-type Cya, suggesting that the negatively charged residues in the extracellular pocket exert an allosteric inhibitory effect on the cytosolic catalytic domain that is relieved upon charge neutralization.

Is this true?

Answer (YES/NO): NO